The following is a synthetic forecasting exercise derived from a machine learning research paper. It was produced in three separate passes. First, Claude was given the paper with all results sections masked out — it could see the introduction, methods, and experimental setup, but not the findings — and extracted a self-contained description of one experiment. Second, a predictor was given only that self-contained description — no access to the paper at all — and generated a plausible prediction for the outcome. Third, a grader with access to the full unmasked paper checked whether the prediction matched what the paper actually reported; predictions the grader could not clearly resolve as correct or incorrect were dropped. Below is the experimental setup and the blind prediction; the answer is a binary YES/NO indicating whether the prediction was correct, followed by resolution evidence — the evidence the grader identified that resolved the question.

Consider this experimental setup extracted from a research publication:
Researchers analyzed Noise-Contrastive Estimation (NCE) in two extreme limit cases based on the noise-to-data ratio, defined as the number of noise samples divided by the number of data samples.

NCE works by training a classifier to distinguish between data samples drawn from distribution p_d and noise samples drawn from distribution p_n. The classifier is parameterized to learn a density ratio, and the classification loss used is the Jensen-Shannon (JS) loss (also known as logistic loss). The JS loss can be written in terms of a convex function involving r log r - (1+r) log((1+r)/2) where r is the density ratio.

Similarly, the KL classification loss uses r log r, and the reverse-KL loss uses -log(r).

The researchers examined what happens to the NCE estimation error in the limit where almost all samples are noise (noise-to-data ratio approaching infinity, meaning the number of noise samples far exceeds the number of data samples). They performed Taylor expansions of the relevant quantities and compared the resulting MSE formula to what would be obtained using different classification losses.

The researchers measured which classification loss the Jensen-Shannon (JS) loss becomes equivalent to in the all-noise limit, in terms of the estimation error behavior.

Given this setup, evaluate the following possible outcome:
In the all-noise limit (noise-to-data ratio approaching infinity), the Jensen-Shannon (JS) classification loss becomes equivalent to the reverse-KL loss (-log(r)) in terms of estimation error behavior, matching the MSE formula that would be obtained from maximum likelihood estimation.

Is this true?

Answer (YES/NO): NO